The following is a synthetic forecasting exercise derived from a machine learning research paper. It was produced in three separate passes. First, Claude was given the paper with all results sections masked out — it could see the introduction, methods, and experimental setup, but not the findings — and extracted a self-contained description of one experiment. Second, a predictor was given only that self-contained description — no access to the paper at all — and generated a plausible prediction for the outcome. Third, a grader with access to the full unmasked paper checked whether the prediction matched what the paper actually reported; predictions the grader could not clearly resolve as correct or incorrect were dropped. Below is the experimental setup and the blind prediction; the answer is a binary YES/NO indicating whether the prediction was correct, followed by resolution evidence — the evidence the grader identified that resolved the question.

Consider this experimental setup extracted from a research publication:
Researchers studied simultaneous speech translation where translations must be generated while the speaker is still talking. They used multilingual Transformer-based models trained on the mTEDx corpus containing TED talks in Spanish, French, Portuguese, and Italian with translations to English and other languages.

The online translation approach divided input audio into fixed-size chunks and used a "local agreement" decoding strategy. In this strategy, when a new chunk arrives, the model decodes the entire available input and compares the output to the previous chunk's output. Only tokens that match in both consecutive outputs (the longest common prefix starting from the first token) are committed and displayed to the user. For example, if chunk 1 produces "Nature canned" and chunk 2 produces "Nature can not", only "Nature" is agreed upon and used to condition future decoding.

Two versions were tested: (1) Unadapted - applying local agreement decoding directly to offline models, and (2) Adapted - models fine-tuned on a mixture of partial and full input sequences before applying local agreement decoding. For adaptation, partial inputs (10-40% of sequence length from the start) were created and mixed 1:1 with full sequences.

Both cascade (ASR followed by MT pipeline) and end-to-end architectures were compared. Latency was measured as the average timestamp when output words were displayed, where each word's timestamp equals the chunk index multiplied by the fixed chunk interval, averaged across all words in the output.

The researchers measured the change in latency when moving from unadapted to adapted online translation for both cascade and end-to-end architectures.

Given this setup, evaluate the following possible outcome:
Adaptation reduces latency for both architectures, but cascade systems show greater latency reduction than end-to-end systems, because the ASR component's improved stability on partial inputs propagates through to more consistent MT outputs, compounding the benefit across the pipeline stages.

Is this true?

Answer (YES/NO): NO